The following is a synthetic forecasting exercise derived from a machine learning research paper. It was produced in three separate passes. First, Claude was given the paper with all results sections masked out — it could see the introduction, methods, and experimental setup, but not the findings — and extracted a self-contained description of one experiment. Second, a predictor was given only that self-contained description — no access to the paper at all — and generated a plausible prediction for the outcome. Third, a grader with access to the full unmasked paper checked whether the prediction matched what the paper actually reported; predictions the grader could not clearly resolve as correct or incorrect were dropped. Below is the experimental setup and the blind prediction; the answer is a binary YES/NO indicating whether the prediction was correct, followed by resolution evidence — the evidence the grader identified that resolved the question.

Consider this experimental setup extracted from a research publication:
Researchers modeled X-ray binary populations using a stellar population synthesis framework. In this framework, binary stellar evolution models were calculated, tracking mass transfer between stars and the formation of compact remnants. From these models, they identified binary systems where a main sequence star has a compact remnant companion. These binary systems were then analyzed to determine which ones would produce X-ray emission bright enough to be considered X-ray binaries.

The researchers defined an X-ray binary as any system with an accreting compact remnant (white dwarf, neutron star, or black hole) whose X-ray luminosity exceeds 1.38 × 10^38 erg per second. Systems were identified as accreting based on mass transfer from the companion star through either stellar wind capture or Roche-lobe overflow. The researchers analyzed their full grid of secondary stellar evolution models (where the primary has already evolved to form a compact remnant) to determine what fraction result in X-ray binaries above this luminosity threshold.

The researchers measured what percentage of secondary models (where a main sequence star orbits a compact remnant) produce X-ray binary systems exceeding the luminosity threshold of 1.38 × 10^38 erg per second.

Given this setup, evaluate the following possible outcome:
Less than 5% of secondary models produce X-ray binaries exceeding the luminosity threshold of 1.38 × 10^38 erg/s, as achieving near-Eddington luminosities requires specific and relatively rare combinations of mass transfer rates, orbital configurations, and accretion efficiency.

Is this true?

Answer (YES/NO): NO